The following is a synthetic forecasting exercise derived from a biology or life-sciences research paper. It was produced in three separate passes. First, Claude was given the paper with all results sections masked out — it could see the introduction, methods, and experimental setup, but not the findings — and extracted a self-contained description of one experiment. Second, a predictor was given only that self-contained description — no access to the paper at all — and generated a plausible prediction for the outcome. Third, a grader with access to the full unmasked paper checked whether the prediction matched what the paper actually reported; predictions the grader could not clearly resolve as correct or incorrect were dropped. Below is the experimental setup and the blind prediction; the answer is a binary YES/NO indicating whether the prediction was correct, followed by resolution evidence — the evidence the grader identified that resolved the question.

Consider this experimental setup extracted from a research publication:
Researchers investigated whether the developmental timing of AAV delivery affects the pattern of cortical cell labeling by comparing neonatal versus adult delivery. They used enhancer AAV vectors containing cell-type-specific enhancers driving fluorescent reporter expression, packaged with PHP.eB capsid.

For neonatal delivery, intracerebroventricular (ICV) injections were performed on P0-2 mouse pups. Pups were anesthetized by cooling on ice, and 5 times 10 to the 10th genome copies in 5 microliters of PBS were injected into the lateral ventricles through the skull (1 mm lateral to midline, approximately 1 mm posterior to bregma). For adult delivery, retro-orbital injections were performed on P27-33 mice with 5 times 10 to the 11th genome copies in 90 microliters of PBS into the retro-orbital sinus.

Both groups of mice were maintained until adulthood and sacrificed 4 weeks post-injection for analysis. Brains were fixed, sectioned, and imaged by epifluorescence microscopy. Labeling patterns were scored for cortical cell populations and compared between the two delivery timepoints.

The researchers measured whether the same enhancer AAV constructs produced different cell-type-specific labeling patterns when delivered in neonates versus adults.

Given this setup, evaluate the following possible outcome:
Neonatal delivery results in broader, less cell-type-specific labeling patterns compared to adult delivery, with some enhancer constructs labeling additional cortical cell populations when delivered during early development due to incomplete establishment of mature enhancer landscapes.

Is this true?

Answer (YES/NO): NO